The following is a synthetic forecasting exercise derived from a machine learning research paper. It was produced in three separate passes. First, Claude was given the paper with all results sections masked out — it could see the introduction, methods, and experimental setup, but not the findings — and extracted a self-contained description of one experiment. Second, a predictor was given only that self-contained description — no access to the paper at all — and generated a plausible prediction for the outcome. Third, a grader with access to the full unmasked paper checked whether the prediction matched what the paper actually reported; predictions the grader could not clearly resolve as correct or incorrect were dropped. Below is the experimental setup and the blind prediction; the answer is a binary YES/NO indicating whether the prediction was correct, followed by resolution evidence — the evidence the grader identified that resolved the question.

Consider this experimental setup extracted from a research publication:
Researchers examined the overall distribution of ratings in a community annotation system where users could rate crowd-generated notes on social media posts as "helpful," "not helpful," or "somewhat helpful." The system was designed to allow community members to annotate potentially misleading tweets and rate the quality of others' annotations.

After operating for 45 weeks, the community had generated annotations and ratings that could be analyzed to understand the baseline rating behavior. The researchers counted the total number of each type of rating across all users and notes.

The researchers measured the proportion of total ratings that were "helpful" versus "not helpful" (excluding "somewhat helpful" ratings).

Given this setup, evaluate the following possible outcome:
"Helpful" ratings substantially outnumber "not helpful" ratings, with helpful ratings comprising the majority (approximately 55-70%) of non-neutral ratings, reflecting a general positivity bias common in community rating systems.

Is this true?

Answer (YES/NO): YES